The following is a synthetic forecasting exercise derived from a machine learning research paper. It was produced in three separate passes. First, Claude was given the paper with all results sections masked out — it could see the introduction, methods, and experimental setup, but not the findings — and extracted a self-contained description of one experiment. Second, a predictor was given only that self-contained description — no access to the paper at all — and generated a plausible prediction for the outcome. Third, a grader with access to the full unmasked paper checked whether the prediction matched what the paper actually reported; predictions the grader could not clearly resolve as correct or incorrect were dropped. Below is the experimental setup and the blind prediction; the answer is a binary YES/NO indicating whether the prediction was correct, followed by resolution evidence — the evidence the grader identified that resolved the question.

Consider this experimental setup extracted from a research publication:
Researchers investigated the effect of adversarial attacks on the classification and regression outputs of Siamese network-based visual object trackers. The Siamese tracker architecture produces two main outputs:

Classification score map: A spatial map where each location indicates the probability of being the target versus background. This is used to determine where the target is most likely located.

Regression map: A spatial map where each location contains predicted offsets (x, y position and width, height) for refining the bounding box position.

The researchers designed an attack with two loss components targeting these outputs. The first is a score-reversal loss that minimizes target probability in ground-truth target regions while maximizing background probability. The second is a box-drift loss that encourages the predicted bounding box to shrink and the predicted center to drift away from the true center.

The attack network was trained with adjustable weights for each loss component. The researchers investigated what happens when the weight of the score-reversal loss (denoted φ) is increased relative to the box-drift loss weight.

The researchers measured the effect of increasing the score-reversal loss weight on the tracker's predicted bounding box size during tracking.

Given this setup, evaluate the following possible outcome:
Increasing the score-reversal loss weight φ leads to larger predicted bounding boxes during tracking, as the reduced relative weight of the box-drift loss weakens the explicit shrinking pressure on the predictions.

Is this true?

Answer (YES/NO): YES